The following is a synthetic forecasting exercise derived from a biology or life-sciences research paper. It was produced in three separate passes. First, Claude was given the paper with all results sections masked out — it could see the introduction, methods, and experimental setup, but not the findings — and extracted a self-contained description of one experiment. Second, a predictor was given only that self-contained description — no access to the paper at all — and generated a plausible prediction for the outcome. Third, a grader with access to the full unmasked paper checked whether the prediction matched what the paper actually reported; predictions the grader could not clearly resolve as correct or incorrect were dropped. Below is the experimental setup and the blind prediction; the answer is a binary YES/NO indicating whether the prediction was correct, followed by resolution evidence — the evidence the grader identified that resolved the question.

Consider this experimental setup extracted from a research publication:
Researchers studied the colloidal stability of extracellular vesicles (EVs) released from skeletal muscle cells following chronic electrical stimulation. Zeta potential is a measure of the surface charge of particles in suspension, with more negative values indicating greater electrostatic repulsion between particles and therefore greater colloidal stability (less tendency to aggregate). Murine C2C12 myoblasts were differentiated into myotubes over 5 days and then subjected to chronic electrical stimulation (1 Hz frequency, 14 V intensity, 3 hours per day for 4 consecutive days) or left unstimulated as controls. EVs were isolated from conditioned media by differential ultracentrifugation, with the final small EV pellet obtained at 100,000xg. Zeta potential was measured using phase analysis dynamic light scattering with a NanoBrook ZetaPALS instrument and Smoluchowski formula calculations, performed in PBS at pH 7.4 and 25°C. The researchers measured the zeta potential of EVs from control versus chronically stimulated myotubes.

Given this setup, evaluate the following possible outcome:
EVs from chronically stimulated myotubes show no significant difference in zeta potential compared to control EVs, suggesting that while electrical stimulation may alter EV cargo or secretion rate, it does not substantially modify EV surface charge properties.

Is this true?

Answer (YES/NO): NO